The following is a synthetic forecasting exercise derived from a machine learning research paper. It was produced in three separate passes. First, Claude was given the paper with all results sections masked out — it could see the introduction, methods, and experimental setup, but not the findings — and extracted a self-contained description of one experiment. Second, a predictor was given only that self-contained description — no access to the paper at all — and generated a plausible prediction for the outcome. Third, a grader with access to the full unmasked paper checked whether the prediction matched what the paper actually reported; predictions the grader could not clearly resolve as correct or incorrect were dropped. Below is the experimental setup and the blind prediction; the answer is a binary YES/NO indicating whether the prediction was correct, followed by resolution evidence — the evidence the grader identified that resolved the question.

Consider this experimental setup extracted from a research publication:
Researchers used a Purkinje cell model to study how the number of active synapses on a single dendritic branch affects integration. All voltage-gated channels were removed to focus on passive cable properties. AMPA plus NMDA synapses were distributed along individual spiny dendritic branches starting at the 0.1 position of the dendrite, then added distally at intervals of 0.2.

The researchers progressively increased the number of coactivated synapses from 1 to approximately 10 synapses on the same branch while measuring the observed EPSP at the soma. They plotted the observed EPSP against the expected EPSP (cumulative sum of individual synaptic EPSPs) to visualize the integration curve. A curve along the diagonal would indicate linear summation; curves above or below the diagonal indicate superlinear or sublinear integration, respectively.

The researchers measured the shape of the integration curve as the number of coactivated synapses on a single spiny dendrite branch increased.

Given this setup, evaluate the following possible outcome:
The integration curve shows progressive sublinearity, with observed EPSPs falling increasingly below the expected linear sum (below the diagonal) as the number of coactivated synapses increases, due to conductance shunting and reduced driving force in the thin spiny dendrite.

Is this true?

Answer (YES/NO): YES